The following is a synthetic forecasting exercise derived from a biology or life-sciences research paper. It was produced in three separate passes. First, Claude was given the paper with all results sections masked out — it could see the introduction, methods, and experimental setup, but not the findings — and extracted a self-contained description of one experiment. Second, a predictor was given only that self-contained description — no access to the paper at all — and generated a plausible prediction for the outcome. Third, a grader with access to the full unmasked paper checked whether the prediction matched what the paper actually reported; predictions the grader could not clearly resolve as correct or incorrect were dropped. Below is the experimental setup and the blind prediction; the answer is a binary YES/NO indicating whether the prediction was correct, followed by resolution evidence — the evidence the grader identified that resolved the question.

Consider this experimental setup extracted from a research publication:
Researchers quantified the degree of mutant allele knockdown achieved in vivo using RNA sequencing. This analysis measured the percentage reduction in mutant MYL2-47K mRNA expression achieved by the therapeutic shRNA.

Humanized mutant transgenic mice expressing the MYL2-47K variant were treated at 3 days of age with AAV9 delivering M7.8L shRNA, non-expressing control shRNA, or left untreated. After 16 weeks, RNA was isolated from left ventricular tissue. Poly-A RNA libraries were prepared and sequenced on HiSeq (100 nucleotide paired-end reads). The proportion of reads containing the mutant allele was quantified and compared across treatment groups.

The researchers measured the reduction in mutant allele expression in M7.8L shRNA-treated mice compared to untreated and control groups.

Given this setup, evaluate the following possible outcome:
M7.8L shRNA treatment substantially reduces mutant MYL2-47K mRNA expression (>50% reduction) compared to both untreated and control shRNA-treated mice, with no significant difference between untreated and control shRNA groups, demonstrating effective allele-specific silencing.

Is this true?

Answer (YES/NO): NO